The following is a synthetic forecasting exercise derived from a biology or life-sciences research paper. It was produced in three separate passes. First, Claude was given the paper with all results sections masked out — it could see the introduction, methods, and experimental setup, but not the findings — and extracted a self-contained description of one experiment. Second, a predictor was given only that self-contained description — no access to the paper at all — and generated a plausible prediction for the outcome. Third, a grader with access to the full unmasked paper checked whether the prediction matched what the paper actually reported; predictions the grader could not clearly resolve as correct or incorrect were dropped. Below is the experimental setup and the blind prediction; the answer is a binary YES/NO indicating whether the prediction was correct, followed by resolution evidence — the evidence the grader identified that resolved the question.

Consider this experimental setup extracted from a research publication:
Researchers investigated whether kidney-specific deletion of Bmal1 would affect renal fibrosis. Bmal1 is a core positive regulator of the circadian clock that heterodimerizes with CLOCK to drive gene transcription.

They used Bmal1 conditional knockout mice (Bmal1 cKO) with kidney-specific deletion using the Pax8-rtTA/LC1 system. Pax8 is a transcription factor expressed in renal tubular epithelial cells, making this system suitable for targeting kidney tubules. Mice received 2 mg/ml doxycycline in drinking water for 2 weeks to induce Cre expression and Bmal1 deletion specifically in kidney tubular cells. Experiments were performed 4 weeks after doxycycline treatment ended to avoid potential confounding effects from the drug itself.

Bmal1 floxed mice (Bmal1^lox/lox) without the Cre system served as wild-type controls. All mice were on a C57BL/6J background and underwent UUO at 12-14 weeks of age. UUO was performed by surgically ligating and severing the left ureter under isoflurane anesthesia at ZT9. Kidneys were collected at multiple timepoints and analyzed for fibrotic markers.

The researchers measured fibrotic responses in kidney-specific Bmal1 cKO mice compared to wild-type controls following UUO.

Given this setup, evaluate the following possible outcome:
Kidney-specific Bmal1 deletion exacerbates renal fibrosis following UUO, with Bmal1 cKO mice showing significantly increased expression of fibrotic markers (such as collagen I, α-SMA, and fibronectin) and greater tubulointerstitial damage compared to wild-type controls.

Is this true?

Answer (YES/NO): NO